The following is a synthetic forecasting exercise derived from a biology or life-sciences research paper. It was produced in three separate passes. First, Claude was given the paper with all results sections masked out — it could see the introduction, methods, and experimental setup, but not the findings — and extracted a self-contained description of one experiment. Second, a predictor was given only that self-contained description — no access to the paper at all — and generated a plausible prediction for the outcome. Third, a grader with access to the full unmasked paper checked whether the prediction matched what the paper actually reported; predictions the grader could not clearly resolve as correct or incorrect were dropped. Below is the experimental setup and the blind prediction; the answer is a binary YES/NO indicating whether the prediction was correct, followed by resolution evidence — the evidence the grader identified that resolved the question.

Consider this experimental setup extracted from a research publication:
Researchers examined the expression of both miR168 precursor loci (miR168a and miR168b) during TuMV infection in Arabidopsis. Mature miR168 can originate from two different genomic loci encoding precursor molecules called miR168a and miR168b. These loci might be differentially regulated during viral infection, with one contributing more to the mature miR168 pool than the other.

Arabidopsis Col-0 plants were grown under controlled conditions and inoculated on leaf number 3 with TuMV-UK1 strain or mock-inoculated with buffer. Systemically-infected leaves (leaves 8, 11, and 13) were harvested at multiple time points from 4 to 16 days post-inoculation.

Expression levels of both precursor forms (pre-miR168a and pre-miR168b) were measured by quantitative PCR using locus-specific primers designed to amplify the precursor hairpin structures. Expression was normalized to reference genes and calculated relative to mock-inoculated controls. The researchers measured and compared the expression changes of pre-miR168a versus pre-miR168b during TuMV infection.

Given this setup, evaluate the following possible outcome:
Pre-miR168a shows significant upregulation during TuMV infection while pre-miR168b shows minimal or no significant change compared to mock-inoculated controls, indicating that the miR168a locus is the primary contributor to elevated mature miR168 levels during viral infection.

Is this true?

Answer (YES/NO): NO